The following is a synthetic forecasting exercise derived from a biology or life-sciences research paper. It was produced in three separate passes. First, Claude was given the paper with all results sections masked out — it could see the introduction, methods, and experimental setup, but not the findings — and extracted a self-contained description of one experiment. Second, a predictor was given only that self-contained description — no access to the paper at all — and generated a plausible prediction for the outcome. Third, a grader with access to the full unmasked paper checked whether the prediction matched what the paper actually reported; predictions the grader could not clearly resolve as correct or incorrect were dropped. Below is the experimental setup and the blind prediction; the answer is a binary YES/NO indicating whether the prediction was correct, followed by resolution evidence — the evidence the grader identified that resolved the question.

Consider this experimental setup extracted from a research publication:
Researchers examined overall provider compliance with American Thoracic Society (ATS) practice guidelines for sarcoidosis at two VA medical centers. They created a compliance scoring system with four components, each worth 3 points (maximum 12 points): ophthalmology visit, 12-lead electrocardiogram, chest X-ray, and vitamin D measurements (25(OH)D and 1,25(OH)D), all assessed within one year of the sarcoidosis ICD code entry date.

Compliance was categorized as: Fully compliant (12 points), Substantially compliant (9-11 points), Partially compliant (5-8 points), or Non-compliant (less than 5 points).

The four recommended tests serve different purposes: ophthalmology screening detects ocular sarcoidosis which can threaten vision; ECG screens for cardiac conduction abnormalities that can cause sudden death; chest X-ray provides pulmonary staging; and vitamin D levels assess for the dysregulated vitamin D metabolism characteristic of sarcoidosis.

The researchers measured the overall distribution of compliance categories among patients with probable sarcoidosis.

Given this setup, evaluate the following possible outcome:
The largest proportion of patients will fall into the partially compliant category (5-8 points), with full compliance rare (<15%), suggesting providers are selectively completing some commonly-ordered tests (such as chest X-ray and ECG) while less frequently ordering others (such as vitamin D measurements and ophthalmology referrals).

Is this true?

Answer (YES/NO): NO